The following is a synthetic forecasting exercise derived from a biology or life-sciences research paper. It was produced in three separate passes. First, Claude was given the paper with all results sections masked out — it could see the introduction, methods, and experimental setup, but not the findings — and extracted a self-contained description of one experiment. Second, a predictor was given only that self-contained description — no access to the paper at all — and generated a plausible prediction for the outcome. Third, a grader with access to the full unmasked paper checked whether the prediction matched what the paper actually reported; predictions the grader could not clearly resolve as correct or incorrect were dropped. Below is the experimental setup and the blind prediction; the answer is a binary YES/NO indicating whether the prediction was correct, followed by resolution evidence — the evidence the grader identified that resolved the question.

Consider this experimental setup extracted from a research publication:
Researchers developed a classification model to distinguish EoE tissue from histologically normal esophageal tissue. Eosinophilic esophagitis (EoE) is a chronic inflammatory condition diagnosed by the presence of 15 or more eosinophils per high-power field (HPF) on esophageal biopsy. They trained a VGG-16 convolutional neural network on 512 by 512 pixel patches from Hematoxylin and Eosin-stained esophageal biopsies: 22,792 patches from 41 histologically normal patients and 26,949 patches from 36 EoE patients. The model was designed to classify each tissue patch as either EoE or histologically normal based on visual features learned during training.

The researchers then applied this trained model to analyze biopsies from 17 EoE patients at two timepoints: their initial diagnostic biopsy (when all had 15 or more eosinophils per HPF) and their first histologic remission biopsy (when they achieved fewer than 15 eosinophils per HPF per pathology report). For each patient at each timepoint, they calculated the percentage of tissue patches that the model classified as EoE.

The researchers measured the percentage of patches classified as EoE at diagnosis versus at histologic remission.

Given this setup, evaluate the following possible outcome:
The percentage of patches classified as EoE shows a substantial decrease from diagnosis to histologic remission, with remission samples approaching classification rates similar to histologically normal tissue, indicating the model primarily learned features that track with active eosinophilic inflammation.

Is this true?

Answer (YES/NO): NO